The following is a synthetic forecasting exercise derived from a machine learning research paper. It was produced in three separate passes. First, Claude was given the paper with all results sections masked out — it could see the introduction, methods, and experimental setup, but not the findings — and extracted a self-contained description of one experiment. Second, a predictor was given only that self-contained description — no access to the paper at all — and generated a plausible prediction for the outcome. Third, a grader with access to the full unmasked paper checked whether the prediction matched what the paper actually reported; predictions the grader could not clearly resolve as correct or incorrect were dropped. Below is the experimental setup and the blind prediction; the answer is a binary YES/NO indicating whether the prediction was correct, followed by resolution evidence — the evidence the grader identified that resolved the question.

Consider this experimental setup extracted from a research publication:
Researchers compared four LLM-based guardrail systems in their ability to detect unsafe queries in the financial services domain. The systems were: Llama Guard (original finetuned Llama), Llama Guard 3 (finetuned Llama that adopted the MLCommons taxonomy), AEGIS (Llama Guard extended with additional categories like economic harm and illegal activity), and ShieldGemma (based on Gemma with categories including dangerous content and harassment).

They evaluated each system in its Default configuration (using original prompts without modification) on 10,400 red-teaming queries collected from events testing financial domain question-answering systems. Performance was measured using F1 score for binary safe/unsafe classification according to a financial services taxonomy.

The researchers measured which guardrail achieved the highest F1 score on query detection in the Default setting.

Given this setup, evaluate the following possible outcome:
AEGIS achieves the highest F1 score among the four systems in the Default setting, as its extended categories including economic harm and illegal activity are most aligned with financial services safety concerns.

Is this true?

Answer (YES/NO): NO